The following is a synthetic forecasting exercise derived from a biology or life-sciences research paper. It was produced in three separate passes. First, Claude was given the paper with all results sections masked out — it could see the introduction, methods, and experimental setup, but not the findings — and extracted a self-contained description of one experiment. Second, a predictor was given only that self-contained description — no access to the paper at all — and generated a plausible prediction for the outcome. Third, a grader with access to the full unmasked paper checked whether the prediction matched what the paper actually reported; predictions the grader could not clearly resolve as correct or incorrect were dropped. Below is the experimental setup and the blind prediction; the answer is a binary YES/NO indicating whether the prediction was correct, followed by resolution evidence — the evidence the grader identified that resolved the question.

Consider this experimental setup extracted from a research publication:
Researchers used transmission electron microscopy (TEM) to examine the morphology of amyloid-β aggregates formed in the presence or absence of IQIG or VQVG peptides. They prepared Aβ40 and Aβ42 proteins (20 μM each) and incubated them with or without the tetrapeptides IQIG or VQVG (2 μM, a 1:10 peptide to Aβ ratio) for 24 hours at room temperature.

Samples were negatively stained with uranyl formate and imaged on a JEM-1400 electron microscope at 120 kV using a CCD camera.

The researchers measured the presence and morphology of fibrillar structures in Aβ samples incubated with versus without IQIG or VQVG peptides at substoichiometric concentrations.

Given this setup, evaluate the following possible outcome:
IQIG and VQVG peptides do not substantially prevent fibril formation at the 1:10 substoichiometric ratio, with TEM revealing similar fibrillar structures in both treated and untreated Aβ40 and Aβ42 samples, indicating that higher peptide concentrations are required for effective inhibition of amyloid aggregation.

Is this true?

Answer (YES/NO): NO